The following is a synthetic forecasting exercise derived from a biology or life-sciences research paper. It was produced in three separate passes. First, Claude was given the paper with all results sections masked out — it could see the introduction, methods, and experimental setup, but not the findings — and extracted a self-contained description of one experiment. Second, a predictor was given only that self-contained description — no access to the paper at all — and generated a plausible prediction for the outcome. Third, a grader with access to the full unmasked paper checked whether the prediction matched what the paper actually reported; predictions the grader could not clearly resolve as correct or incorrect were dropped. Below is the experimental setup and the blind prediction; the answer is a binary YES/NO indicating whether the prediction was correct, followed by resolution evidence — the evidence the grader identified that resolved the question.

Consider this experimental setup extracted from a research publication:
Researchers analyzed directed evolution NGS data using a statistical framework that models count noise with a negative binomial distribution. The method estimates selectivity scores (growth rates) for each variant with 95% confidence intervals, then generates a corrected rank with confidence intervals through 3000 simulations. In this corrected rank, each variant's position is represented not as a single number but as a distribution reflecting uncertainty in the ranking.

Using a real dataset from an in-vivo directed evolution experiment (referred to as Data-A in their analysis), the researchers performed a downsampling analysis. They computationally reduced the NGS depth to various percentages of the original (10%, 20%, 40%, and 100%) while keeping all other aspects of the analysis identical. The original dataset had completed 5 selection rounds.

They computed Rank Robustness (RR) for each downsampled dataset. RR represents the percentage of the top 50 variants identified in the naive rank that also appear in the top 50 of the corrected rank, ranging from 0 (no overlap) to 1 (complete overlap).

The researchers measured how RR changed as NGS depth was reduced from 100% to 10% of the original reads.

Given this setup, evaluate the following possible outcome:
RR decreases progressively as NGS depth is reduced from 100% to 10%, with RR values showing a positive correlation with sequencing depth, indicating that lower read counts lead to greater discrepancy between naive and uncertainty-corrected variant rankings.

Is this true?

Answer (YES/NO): NO